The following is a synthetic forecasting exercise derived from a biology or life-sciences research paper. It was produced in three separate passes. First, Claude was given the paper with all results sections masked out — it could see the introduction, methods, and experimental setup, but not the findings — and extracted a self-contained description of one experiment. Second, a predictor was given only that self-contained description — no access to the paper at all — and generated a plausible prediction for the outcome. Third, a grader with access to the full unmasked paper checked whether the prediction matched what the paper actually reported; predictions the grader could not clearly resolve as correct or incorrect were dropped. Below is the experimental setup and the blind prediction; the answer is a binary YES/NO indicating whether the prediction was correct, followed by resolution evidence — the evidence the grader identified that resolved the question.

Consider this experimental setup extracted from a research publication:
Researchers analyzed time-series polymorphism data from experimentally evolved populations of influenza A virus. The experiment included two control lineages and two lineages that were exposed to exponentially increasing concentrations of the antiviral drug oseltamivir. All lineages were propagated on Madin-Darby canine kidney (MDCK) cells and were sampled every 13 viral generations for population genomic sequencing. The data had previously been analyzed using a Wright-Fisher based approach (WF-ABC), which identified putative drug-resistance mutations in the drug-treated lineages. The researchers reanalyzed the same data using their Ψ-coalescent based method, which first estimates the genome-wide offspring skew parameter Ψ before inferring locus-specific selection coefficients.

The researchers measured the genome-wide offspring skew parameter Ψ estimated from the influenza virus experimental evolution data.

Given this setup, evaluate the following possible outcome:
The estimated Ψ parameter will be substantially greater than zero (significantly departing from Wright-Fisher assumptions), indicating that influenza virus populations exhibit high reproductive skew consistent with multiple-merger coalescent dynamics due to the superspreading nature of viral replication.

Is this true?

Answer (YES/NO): YES